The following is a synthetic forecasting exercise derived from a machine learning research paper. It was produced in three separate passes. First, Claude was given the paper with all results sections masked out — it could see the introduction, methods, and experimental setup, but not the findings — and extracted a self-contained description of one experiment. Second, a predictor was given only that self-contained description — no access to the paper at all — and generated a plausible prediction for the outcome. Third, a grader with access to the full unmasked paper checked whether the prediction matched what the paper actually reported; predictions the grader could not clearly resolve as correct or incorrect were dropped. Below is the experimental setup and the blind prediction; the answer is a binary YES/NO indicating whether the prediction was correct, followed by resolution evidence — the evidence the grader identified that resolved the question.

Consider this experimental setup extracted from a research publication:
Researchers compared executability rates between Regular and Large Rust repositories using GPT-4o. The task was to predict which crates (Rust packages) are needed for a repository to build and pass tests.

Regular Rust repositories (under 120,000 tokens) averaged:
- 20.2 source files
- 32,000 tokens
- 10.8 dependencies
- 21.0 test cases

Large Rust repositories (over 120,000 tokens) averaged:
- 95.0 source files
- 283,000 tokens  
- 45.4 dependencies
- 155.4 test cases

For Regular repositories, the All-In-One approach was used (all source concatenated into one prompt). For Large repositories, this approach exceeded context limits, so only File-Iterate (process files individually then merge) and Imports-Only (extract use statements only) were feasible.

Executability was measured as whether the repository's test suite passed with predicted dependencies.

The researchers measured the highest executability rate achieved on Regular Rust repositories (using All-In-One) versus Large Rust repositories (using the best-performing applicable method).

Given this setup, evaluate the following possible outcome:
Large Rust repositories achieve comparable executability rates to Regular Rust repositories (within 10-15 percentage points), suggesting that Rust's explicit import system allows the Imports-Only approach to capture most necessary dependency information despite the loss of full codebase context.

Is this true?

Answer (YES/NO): NO